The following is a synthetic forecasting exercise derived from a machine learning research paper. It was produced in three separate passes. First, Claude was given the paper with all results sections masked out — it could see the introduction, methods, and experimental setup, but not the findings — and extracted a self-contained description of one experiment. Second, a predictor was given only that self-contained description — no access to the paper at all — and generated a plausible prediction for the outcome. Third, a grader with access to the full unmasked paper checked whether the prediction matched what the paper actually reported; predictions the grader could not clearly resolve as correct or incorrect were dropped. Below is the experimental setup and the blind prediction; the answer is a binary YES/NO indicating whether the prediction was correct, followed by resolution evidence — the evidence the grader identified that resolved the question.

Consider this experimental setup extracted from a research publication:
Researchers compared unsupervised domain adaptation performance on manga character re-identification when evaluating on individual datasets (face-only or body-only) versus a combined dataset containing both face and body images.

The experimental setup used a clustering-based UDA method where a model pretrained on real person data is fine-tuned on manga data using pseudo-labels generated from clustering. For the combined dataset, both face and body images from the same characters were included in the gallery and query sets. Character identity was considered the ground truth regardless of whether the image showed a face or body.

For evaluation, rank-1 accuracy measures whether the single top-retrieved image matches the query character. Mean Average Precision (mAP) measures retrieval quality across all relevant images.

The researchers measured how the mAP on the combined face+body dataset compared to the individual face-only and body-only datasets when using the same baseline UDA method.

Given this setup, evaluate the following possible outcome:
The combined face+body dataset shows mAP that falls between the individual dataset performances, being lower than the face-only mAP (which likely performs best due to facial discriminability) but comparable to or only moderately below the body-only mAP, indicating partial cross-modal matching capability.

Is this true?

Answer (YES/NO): NO